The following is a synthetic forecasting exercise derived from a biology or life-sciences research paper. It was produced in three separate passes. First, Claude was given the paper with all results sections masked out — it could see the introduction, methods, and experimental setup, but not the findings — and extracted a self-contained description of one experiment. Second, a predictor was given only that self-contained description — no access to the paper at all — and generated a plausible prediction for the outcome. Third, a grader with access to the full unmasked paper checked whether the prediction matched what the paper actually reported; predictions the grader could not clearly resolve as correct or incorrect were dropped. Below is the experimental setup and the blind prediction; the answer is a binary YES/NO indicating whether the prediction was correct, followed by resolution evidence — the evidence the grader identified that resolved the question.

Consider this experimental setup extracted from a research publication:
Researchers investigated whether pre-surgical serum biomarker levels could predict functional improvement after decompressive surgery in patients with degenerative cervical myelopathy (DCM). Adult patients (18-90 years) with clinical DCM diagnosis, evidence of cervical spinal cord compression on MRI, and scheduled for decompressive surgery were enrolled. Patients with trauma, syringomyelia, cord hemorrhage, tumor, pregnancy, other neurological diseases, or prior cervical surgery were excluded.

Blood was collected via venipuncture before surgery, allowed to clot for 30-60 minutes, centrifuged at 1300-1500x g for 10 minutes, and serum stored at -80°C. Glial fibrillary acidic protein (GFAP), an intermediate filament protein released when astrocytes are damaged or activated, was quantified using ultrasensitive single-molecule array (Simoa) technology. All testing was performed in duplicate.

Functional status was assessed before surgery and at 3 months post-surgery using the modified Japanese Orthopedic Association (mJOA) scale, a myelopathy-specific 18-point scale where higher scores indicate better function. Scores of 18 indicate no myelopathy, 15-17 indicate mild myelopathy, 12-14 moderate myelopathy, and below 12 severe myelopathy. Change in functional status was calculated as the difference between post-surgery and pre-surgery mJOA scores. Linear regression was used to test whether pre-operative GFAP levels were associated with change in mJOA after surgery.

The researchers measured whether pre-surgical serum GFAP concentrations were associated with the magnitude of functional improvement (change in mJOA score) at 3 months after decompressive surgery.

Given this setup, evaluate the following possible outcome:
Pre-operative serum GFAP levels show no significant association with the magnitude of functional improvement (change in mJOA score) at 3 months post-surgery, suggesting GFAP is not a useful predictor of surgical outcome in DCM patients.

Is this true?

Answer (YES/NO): YES